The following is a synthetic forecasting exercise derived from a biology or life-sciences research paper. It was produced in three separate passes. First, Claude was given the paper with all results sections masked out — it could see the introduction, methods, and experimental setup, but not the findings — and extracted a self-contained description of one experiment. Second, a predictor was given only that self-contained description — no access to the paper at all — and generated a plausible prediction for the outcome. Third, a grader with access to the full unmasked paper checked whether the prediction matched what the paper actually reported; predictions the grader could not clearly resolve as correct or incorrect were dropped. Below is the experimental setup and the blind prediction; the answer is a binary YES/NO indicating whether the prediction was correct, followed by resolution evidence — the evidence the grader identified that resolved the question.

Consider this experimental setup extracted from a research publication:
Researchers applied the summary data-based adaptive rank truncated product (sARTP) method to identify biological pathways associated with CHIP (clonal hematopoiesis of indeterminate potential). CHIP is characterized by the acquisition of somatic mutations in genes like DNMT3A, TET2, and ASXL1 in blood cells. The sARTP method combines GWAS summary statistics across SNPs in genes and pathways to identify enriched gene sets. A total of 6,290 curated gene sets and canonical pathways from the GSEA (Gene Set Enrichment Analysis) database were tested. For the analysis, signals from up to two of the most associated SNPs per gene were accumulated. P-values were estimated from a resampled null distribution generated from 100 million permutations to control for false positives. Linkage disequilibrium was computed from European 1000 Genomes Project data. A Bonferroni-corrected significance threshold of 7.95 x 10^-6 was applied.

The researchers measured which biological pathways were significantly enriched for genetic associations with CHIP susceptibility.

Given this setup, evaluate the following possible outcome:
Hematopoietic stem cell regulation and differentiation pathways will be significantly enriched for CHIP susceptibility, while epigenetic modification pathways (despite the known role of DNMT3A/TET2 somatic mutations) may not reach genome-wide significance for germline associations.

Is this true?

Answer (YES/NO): NO